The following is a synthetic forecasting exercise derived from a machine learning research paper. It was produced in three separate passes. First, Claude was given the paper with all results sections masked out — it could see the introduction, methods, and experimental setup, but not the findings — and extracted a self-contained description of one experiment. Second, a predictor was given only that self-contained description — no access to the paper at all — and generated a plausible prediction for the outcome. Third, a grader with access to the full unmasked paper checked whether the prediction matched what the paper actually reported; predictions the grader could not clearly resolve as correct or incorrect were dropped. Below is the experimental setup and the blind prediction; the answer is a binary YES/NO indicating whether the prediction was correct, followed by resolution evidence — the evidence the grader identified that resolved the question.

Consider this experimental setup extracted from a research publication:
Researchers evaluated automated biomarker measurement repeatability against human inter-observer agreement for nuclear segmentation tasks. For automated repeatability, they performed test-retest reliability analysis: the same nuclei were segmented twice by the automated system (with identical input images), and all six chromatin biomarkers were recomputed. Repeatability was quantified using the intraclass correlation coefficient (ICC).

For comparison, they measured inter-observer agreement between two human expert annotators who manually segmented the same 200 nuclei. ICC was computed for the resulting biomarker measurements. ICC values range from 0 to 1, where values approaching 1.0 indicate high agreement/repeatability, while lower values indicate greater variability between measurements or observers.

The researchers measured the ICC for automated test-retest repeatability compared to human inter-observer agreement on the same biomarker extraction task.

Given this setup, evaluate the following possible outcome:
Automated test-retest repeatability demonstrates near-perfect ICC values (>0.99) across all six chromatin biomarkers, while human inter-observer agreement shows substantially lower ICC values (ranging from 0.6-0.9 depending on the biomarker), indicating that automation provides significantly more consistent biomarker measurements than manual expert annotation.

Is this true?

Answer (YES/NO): NO